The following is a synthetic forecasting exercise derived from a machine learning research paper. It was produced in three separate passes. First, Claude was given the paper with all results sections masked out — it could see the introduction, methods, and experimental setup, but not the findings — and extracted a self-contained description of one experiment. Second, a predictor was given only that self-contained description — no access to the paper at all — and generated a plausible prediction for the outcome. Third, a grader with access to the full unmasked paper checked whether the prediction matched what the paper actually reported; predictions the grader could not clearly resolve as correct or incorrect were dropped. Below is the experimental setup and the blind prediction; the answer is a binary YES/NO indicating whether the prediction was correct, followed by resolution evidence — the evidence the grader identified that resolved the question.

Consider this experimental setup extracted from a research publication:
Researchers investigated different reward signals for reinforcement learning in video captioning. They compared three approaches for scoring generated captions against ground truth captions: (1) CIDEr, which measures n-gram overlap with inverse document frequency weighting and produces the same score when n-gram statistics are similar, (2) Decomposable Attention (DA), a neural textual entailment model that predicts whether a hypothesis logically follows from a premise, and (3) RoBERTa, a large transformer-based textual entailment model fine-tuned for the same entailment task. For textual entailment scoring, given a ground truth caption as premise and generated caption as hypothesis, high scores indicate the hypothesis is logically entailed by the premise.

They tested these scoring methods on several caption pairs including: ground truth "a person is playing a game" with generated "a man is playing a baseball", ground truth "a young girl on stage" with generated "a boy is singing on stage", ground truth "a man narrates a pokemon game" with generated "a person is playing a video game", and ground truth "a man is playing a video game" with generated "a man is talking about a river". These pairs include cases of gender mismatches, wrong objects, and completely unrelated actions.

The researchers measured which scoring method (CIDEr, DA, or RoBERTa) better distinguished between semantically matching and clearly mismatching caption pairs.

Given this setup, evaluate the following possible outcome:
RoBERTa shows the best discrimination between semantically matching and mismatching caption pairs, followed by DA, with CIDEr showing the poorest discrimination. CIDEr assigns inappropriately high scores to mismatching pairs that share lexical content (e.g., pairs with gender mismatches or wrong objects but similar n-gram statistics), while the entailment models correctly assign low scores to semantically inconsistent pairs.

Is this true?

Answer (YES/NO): NO